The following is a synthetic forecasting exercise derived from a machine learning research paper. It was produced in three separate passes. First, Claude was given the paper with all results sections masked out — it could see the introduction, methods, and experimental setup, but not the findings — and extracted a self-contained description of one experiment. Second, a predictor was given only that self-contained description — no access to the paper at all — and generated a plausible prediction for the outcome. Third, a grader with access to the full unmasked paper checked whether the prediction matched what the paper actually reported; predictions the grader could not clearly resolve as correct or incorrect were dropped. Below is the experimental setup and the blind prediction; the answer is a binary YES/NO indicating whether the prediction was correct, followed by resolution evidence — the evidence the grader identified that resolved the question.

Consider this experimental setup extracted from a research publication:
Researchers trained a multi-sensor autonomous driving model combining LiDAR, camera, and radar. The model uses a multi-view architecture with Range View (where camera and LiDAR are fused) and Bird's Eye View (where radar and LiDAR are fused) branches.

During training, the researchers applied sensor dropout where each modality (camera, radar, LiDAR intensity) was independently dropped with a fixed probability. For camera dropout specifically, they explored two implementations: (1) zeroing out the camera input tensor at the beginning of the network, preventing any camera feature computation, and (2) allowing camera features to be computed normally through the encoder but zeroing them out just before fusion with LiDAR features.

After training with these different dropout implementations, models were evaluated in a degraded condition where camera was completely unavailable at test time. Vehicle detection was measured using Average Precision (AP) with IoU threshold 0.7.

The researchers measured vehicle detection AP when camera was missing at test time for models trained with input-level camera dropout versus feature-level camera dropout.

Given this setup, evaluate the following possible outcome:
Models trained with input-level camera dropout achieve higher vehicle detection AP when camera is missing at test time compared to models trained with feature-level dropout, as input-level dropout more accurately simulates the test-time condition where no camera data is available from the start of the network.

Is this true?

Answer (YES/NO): NO